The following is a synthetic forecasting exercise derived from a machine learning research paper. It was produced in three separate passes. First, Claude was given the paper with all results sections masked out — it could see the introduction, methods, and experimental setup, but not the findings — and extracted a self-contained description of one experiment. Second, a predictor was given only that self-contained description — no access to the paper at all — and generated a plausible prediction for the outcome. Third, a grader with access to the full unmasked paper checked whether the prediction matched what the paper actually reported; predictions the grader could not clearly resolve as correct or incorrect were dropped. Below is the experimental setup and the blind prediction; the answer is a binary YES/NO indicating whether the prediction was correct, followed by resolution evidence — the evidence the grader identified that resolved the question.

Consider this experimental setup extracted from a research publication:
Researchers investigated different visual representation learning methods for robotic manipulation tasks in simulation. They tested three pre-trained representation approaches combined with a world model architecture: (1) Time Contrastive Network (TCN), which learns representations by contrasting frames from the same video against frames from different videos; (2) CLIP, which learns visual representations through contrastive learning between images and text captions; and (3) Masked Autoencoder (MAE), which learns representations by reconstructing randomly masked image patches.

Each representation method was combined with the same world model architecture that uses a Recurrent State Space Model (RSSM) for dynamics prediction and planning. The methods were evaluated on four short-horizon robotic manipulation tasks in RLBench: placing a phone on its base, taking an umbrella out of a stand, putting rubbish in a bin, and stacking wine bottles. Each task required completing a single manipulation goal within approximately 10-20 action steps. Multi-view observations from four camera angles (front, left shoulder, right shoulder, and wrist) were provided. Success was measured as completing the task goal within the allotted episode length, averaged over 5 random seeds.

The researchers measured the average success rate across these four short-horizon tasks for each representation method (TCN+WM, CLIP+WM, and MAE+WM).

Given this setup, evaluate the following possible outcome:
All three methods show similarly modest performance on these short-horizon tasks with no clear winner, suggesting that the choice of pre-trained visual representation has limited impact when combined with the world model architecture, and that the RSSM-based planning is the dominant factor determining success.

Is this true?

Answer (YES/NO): NO